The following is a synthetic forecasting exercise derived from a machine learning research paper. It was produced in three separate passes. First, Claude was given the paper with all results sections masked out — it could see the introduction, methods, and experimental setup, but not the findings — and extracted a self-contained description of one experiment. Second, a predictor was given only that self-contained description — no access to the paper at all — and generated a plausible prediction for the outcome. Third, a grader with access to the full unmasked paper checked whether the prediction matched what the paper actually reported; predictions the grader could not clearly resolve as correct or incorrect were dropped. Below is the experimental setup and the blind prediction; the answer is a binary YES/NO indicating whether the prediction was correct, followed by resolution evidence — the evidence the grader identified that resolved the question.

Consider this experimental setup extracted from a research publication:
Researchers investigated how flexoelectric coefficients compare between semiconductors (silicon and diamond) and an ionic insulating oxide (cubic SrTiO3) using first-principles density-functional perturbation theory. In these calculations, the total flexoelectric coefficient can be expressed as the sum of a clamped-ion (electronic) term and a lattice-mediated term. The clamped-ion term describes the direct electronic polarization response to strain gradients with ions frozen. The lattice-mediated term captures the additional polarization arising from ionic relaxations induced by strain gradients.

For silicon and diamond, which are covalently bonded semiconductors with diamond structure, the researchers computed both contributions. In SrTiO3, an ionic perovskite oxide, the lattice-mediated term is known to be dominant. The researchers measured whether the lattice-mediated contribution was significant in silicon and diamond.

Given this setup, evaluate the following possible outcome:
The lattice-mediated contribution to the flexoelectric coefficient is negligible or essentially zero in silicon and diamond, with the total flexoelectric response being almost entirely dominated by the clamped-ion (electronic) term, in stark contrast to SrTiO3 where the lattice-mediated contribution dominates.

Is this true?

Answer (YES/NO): YES